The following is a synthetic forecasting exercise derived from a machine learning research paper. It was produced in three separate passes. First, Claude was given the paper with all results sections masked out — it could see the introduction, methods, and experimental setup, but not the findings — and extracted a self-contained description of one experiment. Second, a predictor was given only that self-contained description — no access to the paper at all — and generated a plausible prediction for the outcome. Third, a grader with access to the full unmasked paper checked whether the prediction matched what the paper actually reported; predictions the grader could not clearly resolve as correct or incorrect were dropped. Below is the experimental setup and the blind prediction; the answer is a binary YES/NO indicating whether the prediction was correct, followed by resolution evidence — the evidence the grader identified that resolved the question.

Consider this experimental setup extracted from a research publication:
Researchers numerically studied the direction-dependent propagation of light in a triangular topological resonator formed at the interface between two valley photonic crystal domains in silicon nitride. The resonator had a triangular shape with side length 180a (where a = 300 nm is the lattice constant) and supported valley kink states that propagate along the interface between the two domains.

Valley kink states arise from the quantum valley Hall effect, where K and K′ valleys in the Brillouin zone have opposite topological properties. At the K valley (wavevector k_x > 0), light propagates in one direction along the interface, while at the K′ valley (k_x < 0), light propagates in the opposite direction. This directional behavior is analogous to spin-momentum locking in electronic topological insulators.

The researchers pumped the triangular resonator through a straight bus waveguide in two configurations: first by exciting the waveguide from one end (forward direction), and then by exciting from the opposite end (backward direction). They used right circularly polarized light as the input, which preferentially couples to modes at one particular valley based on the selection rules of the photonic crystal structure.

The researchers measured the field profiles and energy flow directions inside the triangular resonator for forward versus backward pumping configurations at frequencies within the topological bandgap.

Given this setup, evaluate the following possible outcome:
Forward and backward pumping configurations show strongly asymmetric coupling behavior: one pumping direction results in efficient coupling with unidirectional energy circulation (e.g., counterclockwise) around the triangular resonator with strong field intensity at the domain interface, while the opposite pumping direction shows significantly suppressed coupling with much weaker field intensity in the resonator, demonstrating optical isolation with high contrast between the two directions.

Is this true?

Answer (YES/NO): NO